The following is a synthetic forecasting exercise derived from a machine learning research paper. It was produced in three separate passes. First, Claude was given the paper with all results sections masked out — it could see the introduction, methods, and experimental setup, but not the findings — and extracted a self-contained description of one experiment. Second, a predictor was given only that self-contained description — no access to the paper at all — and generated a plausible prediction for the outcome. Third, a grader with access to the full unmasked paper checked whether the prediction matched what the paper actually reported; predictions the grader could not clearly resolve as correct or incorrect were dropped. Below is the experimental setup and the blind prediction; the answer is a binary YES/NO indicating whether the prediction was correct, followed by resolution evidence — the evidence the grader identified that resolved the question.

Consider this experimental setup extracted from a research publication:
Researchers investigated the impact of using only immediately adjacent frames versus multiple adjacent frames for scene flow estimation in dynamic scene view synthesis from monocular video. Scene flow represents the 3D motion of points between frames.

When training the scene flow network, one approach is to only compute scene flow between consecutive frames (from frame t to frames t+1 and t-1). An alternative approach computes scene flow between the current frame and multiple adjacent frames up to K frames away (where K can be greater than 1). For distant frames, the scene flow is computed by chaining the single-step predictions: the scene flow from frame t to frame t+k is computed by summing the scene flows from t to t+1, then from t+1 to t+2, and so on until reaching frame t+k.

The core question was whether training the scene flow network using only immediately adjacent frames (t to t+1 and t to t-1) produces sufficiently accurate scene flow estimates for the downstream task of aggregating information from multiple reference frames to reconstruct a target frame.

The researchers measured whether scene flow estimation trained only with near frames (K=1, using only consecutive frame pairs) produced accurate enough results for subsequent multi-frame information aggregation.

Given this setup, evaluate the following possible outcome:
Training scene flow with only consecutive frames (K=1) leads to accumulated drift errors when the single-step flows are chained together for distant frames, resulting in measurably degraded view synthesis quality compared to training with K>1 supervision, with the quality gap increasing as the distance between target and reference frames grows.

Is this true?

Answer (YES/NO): NO